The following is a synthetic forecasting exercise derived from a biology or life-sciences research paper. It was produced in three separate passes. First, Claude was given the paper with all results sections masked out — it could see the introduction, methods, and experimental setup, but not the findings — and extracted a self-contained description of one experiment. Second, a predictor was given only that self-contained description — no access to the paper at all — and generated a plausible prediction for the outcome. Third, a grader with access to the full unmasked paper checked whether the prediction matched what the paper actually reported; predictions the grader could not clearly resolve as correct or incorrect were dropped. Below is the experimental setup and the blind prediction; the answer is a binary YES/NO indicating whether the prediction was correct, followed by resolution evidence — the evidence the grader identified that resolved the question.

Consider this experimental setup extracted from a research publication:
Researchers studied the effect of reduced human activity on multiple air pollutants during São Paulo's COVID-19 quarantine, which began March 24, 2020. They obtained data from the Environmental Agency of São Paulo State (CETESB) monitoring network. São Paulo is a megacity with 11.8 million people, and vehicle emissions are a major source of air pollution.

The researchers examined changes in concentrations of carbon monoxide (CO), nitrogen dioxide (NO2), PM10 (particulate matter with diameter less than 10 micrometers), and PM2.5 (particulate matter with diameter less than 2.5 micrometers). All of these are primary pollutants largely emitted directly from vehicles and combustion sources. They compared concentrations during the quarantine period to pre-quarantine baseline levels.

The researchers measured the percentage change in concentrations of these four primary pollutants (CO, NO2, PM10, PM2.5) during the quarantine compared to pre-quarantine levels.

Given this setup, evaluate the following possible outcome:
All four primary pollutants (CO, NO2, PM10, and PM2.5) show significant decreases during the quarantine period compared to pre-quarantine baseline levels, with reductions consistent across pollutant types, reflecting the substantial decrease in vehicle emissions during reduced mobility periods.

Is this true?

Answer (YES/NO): NO